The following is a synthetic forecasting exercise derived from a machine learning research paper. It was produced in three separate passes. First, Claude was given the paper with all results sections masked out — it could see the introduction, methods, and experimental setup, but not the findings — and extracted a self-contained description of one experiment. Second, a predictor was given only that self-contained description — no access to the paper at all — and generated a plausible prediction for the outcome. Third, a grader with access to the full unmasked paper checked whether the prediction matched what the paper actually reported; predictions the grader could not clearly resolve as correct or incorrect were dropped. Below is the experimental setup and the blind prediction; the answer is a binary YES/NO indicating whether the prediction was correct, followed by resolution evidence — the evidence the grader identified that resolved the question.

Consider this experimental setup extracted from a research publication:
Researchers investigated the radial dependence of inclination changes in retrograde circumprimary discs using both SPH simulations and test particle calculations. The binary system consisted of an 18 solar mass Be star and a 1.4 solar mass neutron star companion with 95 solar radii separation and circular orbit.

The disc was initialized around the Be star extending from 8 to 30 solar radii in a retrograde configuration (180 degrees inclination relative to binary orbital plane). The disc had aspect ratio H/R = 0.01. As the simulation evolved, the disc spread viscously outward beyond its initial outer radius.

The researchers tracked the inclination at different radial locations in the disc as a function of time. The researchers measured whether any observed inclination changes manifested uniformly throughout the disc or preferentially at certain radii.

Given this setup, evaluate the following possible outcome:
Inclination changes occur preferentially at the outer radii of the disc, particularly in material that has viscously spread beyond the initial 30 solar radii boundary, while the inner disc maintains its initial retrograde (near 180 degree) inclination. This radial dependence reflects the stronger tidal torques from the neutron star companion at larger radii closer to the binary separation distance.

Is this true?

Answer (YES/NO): YES